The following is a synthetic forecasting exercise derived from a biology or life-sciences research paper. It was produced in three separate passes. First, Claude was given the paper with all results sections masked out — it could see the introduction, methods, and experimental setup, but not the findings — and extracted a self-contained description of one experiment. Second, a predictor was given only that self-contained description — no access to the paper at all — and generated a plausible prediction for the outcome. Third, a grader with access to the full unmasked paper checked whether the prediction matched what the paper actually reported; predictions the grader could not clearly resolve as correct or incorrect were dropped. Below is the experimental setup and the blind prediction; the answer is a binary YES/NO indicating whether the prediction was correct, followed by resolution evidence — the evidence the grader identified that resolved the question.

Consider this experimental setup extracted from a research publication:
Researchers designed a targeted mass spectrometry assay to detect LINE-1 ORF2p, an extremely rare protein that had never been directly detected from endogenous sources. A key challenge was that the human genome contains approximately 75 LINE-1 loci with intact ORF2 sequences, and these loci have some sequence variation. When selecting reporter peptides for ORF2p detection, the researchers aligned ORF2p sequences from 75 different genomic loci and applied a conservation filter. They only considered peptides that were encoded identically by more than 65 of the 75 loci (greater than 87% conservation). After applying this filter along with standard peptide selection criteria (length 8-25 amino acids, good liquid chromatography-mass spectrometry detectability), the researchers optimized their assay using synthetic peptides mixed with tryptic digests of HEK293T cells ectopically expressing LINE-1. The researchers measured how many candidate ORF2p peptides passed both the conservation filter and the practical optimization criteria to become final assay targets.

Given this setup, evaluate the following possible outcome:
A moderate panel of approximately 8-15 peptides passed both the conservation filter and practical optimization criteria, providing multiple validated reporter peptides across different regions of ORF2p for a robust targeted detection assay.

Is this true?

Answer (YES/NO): NO